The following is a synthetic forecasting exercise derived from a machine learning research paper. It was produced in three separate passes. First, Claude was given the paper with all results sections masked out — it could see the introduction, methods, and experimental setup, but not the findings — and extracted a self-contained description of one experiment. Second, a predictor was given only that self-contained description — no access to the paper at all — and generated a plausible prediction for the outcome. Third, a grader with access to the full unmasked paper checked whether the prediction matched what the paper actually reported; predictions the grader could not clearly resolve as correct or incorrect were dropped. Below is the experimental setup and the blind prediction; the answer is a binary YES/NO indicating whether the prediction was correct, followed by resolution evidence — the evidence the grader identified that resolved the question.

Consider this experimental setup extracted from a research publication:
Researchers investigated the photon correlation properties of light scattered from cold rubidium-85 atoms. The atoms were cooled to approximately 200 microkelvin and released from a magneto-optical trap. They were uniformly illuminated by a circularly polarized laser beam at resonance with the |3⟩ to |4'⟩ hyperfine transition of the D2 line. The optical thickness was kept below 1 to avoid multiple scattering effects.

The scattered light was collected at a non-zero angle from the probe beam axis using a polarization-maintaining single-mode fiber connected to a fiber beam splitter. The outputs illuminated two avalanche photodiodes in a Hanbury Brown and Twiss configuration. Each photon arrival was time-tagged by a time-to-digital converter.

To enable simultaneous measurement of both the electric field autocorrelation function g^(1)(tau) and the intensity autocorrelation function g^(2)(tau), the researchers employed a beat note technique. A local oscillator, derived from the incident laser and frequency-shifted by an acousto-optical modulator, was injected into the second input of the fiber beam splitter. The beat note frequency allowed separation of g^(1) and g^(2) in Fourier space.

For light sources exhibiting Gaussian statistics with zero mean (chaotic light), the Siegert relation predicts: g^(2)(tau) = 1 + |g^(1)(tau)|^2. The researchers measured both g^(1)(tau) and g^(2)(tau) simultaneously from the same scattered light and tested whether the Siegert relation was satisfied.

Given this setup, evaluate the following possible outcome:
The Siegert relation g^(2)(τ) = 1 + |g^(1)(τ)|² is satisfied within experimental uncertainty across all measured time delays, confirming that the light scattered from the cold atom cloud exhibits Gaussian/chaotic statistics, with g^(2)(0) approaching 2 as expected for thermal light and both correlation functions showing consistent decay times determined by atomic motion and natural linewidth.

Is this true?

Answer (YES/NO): YES